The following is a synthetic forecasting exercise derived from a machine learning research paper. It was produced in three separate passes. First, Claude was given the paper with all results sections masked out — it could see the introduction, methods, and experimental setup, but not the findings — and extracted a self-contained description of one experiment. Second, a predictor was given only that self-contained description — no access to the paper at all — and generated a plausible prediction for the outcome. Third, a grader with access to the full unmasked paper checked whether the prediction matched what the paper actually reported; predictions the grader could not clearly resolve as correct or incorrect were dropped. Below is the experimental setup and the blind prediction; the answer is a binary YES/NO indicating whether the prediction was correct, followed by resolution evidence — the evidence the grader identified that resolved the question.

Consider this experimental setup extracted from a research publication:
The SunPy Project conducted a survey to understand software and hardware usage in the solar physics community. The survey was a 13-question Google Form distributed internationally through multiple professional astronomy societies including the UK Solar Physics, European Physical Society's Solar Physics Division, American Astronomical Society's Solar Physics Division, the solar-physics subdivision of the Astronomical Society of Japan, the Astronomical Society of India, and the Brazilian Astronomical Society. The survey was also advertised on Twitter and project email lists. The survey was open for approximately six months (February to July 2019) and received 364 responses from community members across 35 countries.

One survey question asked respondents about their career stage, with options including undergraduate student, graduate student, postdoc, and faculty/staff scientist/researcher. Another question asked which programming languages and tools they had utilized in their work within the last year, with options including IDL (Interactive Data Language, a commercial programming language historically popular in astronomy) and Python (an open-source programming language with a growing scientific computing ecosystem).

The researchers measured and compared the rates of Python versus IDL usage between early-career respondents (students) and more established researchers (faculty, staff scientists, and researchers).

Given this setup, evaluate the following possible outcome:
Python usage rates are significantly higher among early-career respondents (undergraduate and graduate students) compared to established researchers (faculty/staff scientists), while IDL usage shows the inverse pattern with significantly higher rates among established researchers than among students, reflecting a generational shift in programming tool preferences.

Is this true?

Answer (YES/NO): YES